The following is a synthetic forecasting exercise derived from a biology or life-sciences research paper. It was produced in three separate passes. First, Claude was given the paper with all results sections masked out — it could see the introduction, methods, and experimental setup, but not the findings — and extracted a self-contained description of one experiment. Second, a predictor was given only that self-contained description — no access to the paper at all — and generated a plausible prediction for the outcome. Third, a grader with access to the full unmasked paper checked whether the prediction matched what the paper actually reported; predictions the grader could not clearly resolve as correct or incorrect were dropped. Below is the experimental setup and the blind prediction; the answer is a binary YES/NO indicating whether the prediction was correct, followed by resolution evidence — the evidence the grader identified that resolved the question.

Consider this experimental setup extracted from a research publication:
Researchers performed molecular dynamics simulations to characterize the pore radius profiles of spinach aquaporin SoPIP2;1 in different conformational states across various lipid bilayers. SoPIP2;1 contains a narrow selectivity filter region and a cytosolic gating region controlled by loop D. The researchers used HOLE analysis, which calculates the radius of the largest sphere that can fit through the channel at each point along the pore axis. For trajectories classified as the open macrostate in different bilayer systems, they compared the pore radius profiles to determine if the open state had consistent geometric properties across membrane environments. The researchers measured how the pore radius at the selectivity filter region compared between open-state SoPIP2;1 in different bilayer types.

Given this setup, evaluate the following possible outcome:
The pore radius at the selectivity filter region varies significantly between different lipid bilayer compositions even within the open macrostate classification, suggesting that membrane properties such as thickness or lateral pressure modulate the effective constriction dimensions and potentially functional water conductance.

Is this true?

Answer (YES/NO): NO